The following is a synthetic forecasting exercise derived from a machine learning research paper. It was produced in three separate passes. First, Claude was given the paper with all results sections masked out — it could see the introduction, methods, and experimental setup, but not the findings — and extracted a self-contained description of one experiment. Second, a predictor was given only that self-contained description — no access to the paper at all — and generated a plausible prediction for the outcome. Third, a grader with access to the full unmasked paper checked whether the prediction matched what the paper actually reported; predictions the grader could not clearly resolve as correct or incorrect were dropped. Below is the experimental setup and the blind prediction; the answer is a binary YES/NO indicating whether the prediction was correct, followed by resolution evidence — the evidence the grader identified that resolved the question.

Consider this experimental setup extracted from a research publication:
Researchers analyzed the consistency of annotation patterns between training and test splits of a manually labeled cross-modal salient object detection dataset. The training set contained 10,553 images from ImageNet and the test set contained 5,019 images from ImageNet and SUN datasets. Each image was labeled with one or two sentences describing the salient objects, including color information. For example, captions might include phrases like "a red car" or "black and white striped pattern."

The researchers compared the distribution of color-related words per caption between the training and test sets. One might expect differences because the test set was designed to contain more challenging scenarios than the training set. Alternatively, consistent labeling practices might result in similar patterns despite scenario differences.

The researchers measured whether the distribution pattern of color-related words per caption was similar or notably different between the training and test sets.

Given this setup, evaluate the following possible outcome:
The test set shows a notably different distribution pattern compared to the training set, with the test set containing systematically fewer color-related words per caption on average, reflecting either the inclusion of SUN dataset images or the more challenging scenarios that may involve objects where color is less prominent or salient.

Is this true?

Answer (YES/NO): NO